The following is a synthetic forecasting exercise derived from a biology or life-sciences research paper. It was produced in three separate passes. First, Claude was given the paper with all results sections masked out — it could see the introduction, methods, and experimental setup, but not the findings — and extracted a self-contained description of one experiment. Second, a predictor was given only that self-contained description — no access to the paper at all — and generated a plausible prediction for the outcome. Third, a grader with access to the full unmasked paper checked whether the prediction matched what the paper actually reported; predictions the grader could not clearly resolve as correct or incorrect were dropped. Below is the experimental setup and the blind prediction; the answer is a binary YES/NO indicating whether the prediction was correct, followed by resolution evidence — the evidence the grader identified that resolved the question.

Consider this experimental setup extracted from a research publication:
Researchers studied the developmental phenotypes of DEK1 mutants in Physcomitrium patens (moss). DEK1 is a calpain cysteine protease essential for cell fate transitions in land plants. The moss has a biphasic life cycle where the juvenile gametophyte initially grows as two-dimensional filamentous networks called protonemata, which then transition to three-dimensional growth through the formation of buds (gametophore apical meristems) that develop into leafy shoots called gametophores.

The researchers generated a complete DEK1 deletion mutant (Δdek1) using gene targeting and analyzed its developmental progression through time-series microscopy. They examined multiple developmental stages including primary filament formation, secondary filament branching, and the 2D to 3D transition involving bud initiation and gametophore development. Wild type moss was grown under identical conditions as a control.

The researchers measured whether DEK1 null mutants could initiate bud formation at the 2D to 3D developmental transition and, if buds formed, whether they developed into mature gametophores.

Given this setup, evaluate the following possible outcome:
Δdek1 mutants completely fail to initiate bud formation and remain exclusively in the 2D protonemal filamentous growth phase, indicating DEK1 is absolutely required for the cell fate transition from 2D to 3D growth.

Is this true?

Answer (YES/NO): NO